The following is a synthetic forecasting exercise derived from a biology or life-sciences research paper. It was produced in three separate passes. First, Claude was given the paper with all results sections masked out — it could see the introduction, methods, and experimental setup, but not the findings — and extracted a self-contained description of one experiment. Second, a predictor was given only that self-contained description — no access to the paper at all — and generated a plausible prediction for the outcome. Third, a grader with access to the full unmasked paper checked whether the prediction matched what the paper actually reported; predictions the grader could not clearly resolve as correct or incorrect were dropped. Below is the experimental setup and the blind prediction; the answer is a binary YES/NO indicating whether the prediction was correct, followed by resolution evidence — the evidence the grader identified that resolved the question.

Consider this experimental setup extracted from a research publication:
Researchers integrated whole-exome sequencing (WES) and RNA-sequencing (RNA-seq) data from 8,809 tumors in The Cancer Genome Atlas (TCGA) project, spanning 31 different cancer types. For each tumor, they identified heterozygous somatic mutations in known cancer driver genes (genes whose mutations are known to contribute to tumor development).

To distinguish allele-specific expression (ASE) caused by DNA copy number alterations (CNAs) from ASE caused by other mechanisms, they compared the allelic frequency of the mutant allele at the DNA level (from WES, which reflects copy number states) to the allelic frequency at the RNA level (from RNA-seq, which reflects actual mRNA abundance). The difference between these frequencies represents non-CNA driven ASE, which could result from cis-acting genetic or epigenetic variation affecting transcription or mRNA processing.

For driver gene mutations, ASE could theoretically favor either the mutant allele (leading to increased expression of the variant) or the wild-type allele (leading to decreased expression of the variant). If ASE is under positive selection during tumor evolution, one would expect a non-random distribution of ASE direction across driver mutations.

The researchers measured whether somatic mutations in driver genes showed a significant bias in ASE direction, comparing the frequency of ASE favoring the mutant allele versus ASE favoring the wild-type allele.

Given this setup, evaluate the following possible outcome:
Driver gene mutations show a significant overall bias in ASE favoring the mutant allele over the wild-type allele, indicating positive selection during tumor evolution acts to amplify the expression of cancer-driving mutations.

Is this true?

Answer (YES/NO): YES